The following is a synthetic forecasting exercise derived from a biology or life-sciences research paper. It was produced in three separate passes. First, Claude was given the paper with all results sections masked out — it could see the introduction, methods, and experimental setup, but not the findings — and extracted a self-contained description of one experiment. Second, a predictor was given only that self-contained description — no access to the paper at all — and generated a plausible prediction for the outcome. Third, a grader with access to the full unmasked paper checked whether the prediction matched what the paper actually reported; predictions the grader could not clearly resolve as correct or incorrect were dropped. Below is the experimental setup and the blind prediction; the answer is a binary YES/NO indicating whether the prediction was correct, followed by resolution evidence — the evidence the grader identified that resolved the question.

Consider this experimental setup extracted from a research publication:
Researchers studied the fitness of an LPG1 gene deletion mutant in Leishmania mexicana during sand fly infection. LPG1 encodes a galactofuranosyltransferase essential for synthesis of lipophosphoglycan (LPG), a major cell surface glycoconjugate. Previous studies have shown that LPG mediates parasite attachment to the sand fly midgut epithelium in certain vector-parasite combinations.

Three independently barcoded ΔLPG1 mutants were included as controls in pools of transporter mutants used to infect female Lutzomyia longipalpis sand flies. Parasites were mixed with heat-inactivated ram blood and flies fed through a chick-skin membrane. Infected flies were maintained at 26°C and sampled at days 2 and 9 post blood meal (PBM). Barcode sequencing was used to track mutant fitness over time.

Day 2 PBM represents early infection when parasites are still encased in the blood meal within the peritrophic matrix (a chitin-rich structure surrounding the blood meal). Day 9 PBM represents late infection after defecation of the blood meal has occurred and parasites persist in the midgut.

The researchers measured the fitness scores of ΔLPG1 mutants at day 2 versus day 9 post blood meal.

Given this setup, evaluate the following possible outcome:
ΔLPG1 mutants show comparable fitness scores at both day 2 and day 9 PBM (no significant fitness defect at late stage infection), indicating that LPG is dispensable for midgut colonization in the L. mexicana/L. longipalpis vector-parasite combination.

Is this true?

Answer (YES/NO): NO